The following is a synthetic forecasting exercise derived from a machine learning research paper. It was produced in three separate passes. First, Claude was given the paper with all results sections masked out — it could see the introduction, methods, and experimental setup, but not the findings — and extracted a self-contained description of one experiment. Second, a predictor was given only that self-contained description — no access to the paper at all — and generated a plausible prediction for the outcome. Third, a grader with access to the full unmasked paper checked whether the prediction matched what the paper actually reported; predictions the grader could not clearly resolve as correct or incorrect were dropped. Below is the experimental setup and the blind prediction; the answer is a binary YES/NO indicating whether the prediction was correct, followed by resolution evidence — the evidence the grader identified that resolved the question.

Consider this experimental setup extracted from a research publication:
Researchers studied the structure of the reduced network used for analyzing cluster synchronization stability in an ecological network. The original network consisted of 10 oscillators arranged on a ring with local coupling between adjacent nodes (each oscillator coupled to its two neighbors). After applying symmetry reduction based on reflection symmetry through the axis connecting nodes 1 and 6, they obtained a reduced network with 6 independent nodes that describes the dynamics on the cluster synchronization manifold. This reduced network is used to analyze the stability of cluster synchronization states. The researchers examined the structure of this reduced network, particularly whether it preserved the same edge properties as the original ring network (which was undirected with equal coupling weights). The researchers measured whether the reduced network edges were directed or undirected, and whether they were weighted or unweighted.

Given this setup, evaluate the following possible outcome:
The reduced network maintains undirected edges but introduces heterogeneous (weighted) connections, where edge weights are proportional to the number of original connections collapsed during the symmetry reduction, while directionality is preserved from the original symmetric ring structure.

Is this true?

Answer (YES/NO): YES